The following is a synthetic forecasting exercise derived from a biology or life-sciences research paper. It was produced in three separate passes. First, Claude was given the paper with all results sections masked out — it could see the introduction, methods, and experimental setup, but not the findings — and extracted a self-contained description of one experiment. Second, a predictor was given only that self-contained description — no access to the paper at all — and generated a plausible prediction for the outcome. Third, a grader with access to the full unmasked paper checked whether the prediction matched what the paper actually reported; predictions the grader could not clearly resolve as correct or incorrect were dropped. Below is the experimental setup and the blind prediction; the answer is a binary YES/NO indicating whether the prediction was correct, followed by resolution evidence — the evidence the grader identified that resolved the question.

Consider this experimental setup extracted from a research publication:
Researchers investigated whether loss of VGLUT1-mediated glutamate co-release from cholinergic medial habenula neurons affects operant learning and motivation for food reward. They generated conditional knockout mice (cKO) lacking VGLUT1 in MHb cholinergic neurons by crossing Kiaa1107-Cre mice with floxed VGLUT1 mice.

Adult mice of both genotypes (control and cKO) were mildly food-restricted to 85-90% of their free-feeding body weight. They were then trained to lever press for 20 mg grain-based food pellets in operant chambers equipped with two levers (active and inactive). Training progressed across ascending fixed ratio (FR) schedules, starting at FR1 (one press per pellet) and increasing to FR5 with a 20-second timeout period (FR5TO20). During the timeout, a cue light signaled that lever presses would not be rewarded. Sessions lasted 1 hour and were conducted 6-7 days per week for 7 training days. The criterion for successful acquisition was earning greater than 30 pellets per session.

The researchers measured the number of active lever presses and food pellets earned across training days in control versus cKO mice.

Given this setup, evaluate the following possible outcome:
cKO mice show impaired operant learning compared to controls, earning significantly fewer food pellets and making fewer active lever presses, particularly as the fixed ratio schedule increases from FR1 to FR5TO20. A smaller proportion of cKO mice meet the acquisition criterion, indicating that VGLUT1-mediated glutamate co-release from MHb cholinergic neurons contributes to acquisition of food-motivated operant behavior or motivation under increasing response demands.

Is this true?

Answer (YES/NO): NO